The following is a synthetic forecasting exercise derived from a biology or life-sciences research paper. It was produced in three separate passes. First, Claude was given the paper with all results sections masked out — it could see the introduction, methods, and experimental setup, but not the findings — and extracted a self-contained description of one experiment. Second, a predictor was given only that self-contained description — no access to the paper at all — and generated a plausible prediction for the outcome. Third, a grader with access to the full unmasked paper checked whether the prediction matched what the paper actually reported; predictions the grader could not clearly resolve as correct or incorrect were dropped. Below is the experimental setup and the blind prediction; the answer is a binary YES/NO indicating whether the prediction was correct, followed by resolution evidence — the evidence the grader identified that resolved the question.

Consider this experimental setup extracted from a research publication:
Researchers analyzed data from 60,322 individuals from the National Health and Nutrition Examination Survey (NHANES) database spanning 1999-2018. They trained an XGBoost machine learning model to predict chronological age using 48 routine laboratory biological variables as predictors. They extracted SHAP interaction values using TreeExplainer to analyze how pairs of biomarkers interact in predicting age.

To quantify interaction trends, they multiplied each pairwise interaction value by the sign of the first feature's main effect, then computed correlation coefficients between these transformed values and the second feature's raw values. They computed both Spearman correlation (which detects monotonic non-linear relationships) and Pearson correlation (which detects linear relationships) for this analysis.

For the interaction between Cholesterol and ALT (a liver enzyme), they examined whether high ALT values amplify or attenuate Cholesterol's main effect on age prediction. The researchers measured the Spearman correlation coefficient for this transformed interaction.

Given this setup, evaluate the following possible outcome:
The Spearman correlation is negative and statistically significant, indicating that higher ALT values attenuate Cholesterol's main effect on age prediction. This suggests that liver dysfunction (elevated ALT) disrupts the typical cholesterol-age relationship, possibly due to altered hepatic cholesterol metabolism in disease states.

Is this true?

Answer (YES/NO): YES